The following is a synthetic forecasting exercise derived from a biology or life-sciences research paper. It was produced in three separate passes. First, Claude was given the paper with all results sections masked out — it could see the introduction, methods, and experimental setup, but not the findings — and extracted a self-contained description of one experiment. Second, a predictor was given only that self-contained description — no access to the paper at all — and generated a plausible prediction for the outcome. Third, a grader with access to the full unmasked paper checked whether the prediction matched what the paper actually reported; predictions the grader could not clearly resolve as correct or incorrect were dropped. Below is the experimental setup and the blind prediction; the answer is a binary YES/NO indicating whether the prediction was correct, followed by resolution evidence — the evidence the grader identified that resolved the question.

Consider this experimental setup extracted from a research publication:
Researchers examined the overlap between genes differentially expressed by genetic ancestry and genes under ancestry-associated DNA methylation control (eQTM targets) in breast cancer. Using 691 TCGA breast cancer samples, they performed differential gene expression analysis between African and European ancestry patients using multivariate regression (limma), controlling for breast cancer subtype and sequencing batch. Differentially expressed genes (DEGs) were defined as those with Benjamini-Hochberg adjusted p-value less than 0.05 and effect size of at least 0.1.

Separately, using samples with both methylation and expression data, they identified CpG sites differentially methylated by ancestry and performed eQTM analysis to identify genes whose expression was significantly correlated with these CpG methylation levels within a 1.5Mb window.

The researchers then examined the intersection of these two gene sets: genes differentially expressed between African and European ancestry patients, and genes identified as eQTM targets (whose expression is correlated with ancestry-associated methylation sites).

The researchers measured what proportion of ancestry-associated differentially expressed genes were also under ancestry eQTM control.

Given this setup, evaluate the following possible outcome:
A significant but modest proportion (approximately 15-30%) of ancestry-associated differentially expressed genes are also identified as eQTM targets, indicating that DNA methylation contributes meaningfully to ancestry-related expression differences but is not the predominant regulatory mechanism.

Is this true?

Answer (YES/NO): NO